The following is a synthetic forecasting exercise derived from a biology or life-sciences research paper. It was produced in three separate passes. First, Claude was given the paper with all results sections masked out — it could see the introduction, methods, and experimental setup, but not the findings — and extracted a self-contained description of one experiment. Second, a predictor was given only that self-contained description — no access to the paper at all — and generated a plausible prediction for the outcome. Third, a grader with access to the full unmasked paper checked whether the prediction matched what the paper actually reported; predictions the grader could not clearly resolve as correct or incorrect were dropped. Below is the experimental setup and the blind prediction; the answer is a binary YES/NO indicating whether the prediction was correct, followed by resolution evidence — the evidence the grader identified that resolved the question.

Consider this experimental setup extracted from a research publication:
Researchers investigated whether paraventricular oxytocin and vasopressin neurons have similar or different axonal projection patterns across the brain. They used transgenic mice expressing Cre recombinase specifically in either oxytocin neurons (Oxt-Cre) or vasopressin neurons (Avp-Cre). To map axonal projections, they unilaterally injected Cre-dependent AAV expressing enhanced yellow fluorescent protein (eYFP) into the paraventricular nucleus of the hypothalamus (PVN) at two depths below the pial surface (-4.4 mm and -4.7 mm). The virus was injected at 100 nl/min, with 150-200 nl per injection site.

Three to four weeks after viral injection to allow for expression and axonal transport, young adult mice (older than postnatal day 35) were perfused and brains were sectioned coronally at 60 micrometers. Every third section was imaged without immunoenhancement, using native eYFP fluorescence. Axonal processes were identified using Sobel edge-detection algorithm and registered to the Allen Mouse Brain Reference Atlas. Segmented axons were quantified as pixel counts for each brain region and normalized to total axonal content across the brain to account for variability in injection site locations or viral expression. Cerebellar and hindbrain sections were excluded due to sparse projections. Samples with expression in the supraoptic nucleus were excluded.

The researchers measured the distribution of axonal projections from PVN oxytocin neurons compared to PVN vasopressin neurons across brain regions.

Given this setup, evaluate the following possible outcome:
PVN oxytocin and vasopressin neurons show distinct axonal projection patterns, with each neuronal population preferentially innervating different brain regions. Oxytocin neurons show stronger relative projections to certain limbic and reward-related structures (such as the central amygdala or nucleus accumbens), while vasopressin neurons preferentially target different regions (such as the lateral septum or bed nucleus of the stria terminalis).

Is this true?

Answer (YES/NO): NO